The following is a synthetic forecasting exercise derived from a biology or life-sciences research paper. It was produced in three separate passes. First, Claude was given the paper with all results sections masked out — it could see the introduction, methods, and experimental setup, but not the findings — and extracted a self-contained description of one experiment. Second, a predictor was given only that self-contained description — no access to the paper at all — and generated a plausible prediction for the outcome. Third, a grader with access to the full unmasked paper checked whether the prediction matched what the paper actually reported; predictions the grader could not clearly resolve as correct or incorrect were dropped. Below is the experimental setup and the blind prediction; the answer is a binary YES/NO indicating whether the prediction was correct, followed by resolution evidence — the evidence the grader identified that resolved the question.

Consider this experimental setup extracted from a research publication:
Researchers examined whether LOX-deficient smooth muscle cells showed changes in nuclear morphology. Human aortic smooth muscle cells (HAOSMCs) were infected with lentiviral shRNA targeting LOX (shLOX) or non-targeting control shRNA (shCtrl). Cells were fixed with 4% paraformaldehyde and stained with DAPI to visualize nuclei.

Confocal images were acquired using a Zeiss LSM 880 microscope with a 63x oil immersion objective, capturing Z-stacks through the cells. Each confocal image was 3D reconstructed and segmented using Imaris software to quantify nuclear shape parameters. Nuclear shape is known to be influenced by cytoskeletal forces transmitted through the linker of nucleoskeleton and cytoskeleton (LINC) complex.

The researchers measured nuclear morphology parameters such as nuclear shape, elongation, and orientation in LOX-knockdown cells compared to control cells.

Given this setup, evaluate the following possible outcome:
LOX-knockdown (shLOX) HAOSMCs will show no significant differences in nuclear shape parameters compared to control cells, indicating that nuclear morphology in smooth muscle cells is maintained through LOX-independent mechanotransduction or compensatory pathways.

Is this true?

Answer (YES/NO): NO